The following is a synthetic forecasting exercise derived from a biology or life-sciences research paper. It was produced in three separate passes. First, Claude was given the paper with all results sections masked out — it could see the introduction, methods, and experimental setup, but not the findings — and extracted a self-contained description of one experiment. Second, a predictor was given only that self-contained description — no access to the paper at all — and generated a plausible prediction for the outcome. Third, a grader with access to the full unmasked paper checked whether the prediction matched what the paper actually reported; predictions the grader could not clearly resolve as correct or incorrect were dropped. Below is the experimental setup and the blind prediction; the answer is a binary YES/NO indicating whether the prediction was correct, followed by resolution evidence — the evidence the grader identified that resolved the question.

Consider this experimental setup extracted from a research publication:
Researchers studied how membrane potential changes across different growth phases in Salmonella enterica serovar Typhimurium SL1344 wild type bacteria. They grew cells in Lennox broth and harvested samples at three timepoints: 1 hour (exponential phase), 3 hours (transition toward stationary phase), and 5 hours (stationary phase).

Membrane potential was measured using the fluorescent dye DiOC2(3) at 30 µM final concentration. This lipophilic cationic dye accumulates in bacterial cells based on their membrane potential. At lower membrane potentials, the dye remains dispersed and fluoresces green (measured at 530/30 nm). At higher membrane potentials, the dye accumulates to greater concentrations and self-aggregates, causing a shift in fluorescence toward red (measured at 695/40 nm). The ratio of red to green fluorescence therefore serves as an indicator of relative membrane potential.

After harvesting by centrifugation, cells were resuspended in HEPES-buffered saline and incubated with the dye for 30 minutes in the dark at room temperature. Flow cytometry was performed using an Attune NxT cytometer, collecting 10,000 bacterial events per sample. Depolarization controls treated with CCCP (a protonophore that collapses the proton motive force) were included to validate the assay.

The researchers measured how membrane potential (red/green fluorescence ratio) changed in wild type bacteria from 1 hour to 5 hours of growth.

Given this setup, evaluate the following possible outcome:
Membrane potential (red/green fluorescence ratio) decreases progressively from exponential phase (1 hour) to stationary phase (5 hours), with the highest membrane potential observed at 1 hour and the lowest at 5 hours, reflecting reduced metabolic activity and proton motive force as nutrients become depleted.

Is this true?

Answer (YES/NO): NO